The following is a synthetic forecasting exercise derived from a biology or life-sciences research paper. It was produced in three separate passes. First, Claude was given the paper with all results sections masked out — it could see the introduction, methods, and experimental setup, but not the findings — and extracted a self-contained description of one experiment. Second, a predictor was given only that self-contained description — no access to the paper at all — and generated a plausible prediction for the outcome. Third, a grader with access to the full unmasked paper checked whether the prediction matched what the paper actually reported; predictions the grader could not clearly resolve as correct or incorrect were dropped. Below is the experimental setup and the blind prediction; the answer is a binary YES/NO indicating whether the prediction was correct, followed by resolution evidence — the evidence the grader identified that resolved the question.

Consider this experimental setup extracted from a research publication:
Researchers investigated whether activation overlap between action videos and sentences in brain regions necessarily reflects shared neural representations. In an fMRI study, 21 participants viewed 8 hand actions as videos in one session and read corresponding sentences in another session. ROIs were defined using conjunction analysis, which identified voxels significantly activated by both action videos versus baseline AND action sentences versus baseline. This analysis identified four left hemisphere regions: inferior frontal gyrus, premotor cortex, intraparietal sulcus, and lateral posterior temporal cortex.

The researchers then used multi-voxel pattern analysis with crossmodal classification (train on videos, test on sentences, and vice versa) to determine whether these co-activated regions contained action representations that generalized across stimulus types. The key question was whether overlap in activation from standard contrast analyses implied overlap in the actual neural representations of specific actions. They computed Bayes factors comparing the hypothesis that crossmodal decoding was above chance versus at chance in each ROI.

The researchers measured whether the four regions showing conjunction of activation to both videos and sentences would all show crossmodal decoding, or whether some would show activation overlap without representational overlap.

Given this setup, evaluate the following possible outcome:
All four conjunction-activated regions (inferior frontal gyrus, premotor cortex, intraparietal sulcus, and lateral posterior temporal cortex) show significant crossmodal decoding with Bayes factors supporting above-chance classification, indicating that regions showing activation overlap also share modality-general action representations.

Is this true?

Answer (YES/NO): NO